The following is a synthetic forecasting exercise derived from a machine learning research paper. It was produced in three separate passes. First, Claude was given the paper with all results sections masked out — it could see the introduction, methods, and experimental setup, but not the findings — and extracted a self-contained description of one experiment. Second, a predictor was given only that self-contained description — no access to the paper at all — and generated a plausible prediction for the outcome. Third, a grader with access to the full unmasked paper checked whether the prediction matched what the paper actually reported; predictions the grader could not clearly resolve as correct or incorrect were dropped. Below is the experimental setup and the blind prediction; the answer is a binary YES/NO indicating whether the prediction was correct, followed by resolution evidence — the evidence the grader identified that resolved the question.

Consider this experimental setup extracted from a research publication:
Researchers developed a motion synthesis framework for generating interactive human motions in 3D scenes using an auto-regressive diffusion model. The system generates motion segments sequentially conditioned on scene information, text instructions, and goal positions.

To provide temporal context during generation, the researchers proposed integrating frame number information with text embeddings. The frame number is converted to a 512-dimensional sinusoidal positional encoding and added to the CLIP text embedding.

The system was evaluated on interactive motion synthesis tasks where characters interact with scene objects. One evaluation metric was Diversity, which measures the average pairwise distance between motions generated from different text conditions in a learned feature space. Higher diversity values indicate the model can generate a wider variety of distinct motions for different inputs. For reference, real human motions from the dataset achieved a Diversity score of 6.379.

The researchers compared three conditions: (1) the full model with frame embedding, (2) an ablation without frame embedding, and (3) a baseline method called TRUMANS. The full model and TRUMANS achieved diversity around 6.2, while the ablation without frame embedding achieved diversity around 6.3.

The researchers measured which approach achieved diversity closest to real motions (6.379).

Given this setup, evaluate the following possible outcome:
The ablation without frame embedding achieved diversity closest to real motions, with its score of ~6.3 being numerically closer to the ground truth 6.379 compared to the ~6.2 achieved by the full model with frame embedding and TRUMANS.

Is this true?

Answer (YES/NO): YES